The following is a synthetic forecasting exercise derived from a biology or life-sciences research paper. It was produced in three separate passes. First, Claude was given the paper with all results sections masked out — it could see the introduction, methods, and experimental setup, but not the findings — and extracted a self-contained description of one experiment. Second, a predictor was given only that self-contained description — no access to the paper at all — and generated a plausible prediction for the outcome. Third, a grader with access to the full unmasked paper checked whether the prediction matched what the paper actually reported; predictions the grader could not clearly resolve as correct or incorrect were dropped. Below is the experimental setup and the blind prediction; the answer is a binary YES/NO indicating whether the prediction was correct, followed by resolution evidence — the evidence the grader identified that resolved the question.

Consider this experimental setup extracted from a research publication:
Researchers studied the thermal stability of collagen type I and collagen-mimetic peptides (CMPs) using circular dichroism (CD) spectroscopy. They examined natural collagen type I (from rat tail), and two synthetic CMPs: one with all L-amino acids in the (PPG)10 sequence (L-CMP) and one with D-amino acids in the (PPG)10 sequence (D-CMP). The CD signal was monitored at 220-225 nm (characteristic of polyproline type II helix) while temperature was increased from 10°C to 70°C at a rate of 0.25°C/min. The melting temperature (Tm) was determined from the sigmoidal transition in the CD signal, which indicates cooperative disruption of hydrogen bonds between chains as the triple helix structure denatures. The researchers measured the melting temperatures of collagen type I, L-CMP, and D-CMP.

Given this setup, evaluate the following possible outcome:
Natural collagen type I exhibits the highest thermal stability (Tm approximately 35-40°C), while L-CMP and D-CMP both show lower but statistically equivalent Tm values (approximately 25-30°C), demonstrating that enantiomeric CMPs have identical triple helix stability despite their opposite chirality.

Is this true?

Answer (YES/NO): NO